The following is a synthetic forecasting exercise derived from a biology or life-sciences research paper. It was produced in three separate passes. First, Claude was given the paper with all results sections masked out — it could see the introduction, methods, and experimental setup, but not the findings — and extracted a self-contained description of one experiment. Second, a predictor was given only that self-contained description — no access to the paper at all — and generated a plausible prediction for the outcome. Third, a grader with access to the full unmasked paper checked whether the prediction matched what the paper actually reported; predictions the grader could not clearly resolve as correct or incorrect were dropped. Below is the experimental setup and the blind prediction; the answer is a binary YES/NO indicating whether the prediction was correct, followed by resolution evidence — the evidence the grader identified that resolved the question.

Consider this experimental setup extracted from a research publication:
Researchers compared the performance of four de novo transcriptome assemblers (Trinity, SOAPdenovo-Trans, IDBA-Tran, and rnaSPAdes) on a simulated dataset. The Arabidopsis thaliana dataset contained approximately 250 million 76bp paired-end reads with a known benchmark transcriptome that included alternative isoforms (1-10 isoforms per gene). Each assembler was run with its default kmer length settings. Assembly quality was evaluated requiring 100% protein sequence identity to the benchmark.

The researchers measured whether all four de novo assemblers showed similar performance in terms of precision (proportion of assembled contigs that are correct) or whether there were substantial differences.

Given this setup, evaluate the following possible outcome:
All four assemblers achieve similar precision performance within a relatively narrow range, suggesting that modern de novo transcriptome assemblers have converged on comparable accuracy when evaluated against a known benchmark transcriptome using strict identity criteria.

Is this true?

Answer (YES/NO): NO